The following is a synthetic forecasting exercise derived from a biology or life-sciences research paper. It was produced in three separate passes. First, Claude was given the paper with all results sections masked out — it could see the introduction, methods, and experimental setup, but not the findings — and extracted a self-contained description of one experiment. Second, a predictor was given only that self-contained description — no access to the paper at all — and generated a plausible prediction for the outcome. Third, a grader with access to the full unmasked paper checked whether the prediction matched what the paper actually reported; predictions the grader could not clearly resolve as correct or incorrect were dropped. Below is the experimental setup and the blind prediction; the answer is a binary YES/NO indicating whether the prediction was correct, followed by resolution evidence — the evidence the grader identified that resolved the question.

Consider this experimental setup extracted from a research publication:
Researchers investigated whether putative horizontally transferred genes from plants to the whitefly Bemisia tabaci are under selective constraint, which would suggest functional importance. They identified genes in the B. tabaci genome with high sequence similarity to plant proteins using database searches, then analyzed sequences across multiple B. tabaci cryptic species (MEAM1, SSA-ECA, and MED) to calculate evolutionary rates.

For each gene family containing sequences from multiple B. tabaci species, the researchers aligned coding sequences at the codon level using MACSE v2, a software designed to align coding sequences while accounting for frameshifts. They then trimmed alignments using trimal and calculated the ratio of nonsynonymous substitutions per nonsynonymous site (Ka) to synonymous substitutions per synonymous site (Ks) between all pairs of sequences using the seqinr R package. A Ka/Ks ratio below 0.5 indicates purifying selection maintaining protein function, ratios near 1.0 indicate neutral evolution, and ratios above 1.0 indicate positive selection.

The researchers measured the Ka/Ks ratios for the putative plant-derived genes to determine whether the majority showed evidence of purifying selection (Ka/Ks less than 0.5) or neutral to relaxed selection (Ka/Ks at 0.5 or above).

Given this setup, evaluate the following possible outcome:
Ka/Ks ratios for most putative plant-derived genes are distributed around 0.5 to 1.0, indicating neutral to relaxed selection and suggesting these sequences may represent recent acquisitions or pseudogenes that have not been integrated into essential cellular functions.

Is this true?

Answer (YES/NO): NO